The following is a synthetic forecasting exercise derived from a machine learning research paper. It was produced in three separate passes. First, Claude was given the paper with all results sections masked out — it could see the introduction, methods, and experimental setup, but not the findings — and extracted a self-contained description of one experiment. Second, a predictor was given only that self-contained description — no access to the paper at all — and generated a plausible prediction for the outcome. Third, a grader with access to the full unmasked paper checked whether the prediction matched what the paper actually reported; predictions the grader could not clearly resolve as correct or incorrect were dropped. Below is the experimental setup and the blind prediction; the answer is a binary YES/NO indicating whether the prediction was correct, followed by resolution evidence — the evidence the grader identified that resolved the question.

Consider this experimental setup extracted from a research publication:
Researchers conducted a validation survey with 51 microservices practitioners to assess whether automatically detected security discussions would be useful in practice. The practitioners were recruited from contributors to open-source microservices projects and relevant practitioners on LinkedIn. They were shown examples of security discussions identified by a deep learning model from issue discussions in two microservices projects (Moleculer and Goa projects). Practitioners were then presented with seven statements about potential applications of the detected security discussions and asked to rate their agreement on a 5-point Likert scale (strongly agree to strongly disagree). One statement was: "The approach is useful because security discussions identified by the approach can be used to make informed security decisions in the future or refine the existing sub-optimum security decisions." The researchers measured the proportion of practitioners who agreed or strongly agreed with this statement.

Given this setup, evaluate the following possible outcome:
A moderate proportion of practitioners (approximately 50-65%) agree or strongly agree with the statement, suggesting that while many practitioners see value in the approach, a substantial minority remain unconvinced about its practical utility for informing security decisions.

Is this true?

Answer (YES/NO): NO